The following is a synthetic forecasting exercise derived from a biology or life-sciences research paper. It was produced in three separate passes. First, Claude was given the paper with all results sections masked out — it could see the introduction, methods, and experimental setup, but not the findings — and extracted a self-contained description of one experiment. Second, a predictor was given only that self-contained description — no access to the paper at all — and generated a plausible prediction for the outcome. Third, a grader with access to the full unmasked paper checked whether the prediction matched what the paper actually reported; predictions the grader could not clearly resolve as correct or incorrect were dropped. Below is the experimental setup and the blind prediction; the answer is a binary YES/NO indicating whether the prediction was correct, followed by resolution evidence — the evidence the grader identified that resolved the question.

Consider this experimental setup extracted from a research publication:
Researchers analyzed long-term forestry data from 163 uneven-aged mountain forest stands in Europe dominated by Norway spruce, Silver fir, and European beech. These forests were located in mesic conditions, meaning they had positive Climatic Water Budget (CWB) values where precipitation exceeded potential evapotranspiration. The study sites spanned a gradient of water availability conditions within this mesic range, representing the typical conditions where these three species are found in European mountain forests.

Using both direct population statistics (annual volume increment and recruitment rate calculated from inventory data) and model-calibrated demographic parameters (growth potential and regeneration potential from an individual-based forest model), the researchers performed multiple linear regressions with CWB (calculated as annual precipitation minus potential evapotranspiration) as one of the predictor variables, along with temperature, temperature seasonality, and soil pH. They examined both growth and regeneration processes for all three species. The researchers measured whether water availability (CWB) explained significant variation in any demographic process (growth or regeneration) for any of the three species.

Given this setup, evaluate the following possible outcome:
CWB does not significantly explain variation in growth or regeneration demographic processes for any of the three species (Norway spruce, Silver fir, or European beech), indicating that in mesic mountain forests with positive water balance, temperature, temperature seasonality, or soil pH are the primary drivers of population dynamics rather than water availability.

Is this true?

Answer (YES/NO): YES